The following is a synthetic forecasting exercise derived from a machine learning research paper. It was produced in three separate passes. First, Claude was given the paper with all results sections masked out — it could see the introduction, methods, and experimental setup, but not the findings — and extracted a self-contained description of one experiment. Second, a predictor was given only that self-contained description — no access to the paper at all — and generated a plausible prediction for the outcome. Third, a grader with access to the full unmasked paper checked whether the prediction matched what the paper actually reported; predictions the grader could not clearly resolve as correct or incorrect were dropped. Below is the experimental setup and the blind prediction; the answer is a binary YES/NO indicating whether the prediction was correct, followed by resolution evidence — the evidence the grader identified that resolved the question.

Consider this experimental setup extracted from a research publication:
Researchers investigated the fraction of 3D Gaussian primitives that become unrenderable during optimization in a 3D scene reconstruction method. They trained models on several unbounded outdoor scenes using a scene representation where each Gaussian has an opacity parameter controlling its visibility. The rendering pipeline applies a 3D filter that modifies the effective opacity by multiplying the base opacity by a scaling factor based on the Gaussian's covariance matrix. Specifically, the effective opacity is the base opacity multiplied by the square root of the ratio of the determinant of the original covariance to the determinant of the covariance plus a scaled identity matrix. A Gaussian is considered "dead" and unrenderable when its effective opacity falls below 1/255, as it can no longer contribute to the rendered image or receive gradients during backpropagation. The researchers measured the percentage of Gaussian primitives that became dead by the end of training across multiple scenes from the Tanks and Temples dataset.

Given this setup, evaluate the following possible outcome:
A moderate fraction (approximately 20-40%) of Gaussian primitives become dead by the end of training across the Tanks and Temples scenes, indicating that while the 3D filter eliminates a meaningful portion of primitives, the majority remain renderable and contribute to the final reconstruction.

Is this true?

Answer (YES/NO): NO